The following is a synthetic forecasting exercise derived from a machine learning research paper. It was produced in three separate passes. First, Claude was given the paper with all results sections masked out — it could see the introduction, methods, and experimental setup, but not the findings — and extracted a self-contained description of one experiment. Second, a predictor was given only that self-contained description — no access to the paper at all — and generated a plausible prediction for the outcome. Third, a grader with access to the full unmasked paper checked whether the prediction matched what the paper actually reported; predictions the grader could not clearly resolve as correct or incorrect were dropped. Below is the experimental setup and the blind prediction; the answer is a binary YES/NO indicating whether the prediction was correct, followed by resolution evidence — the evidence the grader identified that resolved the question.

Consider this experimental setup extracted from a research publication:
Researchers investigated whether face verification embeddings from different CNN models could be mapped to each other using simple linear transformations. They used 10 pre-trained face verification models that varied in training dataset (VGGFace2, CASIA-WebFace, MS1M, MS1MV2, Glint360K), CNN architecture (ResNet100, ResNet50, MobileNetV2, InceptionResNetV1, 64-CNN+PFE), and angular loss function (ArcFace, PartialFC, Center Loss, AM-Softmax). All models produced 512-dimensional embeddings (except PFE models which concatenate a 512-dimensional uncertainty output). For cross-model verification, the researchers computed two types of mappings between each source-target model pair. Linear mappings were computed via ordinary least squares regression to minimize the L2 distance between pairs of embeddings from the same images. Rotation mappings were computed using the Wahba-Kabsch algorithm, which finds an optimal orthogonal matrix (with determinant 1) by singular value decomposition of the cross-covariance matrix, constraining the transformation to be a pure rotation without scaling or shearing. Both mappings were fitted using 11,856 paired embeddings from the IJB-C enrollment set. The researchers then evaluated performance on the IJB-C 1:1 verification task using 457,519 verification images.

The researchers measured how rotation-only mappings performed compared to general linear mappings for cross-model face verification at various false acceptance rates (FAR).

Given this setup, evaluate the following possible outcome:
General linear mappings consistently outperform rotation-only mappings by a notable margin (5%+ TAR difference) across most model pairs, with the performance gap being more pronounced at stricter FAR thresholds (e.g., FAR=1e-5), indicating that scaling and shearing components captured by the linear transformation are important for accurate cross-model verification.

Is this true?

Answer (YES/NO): NO